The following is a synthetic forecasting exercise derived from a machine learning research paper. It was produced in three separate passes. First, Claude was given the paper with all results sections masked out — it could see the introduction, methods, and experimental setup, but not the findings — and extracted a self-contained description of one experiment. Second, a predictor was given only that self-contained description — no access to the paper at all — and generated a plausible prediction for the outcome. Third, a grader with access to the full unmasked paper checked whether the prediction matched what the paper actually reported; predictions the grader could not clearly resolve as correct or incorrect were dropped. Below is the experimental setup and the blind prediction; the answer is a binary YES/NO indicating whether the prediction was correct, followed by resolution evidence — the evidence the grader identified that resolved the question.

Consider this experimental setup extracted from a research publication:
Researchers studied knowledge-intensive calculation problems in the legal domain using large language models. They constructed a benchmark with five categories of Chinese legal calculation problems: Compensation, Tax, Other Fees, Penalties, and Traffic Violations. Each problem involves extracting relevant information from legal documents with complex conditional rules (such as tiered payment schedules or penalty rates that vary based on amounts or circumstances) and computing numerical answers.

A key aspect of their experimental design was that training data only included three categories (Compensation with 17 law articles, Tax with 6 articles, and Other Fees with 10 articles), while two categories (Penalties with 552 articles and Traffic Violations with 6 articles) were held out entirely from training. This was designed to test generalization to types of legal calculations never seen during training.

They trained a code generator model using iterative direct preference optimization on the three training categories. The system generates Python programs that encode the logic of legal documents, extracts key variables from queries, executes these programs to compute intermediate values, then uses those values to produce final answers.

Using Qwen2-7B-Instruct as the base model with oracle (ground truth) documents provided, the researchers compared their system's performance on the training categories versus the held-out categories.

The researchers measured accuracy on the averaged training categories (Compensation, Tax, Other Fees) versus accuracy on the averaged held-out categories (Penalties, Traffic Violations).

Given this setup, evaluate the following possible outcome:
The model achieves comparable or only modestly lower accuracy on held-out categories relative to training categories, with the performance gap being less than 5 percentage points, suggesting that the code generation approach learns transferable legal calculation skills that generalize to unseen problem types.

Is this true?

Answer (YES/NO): NO